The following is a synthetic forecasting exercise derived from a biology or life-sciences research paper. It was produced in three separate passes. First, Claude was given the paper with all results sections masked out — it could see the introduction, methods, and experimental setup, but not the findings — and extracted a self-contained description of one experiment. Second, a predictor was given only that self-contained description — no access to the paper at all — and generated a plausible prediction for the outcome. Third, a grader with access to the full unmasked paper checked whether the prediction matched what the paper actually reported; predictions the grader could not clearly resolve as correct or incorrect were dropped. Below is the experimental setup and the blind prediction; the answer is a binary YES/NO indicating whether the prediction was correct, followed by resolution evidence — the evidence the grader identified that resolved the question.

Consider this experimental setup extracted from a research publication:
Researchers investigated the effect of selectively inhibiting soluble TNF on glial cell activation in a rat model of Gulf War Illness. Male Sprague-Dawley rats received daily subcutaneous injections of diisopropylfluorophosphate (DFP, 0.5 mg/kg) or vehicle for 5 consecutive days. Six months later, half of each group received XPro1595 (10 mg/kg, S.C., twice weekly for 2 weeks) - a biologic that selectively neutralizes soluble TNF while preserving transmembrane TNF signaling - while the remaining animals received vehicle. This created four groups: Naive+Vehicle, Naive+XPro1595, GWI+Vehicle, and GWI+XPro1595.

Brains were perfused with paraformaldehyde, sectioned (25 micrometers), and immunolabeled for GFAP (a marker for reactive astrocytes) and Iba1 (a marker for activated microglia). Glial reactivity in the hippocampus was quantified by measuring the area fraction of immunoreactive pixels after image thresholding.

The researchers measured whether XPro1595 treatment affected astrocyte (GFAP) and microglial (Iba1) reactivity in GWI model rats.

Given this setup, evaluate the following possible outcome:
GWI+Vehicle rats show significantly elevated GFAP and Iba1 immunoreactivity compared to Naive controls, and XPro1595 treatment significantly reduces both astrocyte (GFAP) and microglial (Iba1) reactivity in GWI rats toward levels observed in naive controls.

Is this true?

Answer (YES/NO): YES